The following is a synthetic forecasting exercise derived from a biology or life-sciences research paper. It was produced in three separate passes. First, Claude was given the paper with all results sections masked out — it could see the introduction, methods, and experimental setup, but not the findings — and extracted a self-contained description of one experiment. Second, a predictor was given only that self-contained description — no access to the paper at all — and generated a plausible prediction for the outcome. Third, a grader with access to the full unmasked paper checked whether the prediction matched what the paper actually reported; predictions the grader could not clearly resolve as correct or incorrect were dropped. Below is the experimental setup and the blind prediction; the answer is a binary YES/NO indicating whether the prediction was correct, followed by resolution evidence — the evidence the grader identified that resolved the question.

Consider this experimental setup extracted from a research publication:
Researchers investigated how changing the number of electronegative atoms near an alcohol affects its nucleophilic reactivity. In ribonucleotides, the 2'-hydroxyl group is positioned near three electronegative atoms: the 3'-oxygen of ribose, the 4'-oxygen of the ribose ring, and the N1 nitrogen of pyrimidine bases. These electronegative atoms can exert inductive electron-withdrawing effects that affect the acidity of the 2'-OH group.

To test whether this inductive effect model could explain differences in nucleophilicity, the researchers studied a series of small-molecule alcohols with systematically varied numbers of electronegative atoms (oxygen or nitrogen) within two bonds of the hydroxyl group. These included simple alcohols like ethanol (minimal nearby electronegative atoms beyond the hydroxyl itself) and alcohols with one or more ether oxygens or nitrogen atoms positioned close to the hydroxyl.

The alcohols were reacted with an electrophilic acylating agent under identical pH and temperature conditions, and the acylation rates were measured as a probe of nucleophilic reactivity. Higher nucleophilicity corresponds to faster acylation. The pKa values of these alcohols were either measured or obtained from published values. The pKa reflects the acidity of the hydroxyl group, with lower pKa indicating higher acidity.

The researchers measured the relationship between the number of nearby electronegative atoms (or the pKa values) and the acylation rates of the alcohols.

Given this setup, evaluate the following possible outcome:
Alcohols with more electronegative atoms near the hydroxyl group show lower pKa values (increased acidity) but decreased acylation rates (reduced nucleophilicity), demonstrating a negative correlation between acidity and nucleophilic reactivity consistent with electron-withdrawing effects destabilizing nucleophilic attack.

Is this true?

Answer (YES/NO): NO